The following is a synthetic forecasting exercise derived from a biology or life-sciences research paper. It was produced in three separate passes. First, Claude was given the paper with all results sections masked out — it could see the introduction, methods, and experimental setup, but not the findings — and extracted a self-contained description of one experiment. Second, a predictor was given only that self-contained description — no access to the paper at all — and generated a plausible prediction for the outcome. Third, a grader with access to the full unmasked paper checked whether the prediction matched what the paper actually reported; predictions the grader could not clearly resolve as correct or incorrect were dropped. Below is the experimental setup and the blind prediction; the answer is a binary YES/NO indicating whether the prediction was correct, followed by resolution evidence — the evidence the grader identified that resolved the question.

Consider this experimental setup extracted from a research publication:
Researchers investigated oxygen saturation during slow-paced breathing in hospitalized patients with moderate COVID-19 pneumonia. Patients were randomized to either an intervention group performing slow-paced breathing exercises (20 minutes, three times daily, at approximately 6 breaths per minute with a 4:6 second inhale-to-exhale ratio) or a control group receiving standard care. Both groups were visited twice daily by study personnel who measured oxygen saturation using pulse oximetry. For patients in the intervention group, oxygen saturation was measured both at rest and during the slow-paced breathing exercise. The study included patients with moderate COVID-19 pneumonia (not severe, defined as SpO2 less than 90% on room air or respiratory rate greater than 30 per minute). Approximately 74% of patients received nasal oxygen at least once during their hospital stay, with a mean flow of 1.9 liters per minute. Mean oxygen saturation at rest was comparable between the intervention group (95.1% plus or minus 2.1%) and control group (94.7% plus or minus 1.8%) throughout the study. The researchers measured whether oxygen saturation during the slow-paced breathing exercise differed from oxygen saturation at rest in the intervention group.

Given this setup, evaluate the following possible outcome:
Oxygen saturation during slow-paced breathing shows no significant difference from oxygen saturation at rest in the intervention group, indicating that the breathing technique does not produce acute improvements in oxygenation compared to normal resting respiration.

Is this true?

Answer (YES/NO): NO